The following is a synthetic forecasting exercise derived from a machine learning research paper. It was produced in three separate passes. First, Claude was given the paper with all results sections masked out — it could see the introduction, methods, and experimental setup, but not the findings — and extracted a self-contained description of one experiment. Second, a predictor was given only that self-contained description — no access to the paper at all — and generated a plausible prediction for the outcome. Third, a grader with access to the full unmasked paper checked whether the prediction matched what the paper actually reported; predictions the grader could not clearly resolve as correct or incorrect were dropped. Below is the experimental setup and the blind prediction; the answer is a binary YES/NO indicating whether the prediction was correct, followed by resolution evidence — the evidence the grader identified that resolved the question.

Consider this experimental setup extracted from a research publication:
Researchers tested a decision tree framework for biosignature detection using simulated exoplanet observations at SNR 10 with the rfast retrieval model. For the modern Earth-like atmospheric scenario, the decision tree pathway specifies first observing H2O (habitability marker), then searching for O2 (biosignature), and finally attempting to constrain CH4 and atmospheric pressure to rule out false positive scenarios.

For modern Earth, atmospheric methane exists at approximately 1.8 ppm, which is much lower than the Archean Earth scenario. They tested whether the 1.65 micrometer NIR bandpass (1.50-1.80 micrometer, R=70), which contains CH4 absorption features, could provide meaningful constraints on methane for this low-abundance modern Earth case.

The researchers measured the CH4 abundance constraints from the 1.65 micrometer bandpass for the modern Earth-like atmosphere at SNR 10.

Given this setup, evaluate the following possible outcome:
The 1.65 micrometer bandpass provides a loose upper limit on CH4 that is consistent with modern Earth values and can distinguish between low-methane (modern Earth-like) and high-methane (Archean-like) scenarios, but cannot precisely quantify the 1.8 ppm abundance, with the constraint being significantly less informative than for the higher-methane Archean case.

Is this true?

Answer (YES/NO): YES